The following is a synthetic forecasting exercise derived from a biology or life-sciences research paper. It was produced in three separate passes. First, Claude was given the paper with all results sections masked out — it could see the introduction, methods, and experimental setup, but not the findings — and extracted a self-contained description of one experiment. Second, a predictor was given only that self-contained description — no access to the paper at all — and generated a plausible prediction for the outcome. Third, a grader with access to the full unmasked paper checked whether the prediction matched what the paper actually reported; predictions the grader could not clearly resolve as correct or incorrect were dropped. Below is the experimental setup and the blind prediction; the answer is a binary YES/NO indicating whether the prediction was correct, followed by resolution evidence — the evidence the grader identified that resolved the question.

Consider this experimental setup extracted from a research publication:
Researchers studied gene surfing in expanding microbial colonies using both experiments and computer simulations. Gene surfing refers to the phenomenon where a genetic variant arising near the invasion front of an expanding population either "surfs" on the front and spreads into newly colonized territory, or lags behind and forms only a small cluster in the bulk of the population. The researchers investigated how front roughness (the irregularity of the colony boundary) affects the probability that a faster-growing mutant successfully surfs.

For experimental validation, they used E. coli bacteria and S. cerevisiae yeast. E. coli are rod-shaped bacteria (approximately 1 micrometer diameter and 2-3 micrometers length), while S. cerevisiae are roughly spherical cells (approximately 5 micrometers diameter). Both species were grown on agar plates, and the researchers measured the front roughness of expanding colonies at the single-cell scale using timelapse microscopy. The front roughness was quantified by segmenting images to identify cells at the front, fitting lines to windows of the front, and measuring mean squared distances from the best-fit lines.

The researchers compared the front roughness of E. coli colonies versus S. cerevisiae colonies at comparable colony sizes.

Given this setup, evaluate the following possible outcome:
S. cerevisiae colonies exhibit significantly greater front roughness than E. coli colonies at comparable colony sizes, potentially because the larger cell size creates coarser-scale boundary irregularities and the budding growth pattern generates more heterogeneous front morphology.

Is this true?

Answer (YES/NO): NO